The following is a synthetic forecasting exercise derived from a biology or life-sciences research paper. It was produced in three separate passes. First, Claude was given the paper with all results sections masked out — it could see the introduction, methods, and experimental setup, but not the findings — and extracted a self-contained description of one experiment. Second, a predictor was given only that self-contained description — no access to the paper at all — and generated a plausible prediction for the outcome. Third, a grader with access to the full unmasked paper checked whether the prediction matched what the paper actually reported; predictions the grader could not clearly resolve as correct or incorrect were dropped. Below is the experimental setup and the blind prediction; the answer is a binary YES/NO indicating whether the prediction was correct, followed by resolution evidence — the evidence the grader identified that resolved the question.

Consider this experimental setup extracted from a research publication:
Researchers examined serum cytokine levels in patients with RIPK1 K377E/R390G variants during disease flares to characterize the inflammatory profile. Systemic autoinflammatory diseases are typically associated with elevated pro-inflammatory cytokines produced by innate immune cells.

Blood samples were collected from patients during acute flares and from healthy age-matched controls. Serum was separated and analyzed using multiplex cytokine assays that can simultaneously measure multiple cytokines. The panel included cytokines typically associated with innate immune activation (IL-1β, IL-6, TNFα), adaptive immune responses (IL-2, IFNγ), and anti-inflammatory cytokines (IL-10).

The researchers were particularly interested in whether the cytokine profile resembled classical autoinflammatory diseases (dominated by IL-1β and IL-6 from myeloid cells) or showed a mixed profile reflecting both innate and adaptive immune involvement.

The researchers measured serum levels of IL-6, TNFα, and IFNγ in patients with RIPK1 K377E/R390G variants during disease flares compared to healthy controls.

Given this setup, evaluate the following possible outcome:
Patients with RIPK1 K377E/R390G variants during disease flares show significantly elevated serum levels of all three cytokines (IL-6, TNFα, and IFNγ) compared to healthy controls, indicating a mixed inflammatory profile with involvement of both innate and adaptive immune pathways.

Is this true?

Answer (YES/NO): YES